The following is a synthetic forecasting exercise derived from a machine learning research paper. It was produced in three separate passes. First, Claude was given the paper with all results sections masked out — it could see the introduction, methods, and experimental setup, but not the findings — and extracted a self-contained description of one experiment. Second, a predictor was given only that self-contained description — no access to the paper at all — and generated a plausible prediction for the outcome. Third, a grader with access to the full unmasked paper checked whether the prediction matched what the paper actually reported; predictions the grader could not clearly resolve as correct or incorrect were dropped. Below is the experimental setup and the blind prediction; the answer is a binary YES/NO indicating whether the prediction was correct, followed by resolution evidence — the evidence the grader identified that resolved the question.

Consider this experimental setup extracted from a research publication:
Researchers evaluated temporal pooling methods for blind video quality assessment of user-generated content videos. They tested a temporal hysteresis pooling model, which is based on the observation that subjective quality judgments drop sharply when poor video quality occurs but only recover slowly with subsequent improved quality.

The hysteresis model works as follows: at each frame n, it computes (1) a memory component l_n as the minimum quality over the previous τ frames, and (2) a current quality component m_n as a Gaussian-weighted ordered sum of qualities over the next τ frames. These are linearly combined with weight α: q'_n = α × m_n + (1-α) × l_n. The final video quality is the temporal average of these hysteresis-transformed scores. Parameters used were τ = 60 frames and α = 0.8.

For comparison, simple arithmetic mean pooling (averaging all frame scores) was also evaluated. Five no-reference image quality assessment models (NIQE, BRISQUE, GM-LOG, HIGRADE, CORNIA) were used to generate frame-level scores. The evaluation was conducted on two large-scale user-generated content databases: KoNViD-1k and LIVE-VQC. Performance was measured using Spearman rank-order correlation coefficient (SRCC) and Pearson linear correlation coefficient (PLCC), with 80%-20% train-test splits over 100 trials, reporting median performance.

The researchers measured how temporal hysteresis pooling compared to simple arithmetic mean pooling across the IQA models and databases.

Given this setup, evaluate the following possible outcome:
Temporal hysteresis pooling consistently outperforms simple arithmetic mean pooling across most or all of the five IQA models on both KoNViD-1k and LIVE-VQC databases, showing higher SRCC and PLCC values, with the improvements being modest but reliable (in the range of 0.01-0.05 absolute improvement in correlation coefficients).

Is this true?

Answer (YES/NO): NO